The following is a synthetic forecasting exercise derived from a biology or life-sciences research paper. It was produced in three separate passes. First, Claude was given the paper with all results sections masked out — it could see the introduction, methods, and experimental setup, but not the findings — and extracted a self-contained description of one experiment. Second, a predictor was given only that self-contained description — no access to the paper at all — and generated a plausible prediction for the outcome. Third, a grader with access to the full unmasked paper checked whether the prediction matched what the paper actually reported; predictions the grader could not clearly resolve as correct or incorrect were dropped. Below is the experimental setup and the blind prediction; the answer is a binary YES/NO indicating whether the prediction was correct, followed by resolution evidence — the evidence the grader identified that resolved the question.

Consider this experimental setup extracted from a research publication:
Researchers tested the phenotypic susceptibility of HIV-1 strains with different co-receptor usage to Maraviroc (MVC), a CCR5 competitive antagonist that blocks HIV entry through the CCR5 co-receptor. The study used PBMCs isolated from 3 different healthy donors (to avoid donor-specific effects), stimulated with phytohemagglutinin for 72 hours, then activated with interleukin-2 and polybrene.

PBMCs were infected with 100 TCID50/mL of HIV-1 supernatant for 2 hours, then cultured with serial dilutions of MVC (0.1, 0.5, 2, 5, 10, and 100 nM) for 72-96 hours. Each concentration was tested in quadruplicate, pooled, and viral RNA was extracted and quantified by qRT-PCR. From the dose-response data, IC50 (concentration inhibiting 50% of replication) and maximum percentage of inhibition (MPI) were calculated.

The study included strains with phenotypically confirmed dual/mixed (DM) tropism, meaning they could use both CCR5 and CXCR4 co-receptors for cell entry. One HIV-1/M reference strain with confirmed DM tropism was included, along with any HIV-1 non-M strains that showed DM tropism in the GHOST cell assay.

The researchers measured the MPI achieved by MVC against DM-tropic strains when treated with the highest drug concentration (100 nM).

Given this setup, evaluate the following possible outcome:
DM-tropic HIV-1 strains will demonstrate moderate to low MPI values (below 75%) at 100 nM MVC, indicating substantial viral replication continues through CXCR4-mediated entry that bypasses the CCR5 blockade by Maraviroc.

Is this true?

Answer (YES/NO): NO